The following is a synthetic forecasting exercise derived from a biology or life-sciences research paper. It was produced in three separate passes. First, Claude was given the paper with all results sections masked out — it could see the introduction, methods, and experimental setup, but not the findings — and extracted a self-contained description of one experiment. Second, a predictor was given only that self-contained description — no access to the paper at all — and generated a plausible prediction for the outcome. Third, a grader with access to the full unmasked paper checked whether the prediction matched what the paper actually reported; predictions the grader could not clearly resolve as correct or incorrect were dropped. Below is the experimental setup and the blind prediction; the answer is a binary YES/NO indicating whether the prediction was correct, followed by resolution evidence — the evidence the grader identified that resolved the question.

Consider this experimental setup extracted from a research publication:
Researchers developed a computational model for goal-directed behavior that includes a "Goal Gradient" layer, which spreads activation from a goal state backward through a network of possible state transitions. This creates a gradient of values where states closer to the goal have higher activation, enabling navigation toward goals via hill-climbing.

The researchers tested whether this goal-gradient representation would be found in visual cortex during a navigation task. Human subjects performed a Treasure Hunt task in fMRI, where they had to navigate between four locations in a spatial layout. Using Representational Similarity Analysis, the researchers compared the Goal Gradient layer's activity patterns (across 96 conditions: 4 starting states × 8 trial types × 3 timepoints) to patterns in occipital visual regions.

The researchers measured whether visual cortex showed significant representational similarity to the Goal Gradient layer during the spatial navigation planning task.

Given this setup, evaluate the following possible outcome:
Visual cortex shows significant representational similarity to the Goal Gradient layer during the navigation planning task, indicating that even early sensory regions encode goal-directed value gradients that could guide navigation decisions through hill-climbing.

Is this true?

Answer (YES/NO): YES